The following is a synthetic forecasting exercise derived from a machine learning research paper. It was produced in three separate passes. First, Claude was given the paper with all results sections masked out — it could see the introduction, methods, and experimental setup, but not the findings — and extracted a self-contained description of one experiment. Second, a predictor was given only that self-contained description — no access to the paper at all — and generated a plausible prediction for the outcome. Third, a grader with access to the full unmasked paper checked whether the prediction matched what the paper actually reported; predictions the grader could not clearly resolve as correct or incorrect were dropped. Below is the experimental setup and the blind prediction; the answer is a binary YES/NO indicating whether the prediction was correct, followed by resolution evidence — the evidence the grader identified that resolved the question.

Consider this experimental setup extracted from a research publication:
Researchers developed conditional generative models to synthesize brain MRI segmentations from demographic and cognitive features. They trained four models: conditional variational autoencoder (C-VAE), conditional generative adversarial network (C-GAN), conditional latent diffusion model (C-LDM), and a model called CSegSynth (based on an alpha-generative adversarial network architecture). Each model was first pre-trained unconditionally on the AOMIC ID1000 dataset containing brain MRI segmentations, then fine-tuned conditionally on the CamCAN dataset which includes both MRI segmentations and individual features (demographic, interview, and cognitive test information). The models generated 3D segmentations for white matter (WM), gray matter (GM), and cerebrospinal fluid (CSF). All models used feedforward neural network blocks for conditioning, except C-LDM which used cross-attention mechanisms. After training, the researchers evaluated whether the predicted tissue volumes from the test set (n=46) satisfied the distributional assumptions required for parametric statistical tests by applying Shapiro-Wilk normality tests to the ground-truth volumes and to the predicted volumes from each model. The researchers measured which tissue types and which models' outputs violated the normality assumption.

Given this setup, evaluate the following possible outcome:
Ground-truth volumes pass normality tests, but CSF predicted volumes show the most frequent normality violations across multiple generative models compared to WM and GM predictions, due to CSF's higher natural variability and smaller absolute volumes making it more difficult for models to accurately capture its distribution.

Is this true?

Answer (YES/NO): NO